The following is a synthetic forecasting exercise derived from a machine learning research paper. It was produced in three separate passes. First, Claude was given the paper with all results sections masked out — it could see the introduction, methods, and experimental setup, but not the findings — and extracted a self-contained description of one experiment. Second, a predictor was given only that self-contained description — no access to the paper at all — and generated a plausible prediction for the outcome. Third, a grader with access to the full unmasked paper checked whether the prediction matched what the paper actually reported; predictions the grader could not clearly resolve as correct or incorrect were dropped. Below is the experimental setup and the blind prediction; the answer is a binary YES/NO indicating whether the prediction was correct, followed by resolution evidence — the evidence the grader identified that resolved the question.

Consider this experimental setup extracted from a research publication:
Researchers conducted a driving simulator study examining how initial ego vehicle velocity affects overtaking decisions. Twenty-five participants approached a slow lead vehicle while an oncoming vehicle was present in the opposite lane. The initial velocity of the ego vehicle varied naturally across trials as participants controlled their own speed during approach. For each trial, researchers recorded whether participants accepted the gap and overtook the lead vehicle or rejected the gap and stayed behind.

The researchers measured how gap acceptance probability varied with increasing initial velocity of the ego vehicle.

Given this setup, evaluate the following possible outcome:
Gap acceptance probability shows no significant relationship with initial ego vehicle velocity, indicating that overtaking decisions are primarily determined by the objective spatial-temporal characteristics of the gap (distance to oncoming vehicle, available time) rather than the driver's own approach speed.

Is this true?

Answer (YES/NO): NO